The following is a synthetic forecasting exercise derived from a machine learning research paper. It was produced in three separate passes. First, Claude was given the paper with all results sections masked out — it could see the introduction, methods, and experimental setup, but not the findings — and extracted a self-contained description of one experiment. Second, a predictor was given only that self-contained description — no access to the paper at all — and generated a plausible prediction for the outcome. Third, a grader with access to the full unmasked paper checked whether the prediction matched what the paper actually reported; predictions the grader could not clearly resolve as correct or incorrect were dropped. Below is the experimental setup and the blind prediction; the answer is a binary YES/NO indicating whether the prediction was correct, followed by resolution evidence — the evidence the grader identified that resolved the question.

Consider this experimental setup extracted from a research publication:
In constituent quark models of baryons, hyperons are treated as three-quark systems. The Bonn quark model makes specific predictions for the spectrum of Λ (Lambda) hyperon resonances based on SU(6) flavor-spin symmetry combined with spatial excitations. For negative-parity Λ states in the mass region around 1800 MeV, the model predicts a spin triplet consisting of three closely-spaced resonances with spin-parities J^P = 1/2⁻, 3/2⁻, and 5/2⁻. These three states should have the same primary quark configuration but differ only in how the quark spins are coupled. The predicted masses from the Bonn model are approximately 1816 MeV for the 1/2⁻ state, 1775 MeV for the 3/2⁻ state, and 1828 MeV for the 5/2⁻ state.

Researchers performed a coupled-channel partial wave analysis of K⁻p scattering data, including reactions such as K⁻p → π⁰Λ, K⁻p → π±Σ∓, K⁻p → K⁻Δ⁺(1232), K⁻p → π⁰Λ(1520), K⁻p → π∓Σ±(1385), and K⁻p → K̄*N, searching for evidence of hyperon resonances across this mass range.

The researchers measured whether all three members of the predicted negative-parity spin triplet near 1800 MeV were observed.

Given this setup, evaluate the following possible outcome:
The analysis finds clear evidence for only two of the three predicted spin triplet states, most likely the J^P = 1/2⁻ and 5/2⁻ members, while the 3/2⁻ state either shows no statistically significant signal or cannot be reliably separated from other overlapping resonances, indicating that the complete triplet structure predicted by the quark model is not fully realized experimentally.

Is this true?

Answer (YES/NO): YES